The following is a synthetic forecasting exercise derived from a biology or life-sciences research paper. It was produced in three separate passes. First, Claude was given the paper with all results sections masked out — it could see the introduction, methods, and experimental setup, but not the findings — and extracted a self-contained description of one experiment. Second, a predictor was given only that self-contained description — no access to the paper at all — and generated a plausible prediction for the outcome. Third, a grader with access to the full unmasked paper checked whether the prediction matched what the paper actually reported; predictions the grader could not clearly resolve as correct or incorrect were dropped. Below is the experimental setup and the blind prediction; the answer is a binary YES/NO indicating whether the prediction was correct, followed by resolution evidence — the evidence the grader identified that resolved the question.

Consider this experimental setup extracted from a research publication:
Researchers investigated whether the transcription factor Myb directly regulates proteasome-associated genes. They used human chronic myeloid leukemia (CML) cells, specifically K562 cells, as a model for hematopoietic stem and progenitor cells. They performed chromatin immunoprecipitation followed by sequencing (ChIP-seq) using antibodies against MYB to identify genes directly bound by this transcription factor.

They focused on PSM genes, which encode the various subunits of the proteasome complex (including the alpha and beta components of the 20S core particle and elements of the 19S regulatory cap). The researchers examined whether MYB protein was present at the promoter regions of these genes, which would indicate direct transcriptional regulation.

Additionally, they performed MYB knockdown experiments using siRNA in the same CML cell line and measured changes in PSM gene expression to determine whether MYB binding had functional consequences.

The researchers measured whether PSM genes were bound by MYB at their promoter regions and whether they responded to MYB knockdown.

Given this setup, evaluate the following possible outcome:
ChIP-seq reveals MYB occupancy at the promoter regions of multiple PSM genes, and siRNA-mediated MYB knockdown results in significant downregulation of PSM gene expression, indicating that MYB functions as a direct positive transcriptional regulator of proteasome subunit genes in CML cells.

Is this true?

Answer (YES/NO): NO